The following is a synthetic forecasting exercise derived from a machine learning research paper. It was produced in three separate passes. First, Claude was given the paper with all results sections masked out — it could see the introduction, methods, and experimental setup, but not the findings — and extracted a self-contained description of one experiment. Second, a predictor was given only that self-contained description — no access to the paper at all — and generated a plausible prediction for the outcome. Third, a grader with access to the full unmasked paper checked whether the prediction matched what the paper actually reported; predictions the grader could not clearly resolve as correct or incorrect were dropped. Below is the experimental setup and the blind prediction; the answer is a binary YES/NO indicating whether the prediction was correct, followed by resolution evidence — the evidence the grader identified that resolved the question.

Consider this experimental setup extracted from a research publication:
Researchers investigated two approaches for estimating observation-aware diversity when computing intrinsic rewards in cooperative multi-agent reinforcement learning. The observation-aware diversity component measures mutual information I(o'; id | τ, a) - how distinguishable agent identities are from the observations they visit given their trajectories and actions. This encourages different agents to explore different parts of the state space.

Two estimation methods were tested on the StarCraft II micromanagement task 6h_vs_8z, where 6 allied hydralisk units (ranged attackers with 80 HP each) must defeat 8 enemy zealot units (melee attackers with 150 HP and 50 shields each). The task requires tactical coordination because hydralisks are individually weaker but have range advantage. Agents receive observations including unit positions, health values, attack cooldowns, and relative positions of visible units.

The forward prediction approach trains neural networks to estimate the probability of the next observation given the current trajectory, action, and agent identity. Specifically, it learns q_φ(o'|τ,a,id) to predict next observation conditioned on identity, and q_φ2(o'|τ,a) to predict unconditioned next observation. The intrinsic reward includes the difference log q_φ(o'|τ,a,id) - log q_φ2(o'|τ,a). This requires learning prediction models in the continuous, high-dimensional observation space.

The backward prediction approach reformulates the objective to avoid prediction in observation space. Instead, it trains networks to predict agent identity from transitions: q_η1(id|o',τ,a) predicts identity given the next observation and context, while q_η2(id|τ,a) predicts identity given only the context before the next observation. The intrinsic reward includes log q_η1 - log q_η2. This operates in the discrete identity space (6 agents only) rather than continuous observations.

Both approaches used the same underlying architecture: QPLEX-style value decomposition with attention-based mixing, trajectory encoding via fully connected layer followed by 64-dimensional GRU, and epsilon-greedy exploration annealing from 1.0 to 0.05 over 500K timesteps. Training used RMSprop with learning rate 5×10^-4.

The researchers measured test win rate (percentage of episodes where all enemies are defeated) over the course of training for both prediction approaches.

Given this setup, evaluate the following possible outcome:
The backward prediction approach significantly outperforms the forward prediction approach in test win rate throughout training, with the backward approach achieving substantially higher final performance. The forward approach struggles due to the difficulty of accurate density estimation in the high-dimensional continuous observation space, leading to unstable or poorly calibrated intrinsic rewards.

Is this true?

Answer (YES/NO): NO